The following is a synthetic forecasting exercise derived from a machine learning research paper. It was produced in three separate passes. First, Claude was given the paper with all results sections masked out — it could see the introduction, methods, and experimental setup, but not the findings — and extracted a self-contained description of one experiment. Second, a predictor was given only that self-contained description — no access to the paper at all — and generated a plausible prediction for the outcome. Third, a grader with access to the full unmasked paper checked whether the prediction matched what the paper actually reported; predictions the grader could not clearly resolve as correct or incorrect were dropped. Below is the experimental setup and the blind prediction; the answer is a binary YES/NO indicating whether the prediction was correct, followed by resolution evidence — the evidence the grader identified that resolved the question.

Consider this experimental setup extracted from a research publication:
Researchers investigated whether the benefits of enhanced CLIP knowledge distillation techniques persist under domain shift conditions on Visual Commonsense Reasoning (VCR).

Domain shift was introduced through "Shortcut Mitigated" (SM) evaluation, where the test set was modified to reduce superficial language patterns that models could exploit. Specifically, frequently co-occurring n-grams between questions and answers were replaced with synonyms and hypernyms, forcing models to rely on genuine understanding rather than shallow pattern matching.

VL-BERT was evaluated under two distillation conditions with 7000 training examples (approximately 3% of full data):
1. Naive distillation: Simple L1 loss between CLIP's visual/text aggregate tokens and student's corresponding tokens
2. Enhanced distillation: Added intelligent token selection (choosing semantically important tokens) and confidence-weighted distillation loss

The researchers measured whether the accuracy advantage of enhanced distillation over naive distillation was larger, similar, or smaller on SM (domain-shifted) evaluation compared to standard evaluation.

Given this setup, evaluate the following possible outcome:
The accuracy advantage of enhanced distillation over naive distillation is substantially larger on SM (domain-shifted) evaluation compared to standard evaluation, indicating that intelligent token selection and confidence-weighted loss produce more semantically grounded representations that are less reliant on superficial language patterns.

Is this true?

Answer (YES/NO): NO